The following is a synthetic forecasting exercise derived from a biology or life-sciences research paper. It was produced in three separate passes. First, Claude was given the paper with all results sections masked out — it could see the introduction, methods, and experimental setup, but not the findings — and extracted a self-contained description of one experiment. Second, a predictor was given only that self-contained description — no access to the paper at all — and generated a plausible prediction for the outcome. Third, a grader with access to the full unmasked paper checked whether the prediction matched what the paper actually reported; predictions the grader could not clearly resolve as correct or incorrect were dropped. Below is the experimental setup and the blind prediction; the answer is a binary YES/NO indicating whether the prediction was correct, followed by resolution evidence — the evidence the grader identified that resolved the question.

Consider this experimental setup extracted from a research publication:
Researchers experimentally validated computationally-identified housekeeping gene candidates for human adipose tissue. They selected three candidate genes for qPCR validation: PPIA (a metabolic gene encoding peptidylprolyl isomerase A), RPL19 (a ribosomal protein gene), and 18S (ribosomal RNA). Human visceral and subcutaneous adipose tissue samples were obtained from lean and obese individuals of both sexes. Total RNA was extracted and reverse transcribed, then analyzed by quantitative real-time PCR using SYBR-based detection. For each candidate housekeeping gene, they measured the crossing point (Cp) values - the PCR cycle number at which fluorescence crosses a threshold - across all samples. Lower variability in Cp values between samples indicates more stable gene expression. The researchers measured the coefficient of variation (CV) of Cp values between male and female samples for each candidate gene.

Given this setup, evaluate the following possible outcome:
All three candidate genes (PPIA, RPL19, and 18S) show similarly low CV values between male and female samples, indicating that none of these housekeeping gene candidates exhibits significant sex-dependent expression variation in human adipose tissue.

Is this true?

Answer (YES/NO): NO